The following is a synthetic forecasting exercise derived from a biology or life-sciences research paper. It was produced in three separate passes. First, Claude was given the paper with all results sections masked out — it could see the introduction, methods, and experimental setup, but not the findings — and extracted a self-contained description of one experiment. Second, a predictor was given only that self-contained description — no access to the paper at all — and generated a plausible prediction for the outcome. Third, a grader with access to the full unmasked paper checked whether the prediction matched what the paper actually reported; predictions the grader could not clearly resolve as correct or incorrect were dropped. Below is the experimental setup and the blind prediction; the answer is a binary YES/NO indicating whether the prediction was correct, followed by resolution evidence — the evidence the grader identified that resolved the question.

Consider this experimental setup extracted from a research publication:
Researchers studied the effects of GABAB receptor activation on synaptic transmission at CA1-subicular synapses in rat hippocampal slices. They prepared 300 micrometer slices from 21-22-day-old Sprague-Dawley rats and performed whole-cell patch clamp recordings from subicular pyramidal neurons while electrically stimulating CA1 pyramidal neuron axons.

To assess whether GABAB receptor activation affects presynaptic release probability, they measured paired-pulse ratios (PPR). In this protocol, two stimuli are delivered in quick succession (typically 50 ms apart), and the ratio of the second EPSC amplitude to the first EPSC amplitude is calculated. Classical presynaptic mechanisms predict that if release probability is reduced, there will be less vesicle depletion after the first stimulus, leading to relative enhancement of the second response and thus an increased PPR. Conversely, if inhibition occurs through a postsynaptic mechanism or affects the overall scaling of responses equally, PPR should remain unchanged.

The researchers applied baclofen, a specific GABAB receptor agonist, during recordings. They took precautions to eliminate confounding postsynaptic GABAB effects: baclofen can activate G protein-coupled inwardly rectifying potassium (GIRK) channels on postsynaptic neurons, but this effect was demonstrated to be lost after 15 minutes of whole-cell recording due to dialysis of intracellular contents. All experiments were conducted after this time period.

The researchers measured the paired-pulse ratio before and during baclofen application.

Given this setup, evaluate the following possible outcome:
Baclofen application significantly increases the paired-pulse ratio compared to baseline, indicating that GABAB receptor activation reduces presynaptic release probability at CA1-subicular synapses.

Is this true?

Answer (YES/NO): YES